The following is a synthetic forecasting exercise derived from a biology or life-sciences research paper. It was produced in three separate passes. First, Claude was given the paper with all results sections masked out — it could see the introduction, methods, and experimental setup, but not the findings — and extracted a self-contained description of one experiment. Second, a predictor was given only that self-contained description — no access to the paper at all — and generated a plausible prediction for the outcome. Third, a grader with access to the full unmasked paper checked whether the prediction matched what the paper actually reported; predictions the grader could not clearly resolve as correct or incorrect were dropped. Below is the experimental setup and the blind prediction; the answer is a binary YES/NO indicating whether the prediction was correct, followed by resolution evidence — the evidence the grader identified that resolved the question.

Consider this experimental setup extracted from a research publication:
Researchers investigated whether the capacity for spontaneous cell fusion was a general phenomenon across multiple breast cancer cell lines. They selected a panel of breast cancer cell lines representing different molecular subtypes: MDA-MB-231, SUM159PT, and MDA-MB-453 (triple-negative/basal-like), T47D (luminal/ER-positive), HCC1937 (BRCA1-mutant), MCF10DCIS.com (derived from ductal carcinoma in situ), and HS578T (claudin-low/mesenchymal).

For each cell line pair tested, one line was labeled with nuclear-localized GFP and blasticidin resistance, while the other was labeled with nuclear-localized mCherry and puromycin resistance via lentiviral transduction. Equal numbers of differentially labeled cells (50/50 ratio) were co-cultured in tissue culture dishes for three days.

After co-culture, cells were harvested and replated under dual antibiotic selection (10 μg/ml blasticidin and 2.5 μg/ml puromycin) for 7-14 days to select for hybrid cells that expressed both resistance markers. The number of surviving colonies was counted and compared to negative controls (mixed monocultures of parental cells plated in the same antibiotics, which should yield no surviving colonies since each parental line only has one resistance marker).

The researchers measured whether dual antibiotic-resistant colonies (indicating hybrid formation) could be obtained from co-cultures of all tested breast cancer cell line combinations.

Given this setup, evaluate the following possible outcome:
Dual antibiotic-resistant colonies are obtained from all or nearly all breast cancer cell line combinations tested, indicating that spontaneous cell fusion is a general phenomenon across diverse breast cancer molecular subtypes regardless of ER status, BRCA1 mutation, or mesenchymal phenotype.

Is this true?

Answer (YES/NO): YES